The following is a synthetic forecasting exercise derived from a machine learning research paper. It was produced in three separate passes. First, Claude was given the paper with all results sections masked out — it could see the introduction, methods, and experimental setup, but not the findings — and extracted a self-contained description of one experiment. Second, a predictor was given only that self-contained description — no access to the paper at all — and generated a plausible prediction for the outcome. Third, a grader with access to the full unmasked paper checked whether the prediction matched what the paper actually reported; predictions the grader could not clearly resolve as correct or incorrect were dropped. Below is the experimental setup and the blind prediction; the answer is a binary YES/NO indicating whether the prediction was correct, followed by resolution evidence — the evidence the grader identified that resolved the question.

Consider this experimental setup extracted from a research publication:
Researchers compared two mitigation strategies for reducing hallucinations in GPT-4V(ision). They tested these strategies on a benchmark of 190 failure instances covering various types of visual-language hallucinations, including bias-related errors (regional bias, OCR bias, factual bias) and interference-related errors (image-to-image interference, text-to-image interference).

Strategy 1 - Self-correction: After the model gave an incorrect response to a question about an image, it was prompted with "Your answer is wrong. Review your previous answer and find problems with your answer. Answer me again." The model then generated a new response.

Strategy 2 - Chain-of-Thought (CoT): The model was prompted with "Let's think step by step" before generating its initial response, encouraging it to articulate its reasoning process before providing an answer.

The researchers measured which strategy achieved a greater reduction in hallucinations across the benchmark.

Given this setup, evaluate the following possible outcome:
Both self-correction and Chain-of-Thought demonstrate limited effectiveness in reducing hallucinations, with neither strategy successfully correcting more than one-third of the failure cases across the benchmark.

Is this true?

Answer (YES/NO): YES